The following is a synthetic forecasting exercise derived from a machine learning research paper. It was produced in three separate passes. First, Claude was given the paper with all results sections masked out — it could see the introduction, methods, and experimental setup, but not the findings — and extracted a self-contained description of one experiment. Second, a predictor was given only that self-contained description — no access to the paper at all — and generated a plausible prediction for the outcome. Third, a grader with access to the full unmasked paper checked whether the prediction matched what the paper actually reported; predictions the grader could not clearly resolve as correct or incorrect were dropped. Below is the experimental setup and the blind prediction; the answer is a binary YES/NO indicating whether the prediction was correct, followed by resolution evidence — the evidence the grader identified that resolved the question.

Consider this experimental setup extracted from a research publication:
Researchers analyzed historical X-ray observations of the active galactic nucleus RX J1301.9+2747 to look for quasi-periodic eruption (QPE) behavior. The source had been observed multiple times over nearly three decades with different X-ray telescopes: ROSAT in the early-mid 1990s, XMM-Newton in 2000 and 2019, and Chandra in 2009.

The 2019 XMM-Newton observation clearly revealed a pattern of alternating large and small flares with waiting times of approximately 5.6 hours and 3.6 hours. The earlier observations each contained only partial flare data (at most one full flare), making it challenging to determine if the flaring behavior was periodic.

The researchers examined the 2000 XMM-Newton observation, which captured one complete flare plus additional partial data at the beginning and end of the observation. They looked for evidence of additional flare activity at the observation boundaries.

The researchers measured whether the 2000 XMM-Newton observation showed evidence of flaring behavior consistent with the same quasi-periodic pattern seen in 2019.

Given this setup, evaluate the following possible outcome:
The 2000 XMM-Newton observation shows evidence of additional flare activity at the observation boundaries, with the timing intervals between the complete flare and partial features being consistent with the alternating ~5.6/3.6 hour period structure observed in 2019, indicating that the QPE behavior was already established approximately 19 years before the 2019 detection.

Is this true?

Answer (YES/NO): NO